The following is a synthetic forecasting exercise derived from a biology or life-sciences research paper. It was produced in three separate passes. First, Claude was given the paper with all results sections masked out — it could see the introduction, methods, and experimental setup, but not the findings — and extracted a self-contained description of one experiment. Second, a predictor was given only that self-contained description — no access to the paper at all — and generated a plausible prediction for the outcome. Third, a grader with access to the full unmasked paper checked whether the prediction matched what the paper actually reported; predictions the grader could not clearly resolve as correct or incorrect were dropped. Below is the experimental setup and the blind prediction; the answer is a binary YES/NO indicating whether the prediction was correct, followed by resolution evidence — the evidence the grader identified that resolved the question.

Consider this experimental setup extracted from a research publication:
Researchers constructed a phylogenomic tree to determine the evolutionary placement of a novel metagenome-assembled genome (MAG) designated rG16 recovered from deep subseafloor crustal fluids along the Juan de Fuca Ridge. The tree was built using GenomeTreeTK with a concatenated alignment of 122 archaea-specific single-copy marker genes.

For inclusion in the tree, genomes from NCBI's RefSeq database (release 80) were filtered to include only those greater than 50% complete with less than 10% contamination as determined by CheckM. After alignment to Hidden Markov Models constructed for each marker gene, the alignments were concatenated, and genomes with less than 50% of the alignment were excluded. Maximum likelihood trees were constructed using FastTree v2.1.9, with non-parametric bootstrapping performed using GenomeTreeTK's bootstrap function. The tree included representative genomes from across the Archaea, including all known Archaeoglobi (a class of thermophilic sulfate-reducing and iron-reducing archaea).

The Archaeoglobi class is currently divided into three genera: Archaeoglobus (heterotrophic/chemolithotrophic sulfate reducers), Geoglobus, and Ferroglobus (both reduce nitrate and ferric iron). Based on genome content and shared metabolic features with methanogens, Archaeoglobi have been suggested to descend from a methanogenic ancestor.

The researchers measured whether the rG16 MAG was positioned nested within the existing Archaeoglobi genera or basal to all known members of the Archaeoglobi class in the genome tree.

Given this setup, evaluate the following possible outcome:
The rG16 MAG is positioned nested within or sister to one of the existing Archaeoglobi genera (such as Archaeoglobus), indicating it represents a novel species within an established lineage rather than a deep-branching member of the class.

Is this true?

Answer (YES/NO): NO